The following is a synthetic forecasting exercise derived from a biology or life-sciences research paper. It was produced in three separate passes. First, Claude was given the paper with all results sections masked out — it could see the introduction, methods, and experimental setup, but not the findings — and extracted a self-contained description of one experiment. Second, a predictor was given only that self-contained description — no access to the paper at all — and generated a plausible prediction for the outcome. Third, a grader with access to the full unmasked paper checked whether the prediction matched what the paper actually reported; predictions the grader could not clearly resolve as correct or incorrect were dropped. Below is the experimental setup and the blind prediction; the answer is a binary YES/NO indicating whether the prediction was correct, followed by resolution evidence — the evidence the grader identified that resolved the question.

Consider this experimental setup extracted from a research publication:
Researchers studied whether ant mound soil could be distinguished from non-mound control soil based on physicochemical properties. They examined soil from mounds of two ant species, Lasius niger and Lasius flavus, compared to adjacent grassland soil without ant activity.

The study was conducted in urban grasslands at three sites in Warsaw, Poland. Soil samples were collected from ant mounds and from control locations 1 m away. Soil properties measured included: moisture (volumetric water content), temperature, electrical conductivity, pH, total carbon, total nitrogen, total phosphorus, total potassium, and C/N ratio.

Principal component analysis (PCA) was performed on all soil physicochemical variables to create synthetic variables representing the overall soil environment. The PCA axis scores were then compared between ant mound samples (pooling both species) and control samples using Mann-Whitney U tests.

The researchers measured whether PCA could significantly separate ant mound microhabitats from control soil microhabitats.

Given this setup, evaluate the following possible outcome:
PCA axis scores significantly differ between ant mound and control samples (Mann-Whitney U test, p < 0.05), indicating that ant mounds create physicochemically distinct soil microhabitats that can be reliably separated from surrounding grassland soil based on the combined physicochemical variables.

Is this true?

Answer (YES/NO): YES